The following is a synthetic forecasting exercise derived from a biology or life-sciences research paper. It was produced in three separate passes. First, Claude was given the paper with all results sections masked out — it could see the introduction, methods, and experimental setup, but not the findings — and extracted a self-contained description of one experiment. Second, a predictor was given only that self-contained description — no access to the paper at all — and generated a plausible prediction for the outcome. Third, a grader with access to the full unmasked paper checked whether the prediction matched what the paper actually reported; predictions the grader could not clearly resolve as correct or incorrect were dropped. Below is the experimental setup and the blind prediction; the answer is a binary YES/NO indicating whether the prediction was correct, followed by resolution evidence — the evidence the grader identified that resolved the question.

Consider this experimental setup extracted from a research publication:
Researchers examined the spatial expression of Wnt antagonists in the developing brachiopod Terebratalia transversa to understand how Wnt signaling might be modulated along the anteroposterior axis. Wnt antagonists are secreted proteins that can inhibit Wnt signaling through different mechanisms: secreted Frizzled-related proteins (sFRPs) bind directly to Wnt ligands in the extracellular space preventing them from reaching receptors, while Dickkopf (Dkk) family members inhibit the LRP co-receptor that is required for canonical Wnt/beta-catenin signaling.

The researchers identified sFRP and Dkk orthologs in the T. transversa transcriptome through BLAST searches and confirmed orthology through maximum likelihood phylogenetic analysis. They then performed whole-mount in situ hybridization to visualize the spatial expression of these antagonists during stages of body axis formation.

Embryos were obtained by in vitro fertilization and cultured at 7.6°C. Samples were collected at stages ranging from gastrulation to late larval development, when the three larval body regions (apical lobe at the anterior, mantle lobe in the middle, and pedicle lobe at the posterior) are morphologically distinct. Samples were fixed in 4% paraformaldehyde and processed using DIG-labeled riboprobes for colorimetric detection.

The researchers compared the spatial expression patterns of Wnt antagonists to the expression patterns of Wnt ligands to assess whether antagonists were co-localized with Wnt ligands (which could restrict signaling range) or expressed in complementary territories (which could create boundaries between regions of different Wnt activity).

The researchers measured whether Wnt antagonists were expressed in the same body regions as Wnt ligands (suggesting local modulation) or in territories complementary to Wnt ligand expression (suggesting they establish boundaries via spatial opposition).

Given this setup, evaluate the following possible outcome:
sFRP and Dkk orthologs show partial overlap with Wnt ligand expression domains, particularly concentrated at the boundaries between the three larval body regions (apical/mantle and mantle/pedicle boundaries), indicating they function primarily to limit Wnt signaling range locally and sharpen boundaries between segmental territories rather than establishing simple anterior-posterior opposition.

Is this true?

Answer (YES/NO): NO